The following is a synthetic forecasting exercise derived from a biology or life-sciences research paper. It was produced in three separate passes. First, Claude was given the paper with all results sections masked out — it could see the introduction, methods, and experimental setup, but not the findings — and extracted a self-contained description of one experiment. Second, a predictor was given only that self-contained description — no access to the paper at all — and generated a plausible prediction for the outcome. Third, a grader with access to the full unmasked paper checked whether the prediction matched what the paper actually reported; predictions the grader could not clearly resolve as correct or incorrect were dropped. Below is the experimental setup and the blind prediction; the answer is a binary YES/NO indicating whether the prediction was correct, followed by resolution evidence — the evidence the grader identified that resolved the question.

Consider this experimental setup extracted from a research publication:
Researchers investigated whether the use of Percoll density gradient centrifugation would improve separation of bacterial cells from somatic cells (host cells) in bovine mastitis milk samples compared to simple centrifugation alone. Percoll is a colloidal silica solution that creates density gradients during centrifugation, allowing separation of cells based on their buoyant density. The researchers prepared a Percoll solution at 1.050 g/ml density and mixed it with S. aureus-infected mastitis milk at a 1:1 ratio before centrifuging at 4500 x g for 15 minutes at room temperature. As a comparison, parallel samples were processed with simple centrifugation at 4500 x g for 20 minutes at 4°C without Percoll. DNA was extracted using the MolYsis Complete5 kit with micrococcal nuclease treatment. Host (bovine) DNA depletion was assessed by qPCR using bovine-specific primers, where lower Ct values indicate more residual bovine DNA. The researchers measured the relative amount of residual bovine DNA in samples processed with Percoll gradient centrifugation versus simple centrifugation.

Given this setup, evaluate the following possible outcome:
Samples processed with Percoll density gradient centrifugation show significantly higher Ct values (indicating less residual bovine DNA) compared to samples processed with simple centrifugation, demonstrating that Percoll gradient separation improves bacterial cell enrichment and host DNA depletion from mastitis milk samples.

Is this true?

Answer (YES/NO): NO